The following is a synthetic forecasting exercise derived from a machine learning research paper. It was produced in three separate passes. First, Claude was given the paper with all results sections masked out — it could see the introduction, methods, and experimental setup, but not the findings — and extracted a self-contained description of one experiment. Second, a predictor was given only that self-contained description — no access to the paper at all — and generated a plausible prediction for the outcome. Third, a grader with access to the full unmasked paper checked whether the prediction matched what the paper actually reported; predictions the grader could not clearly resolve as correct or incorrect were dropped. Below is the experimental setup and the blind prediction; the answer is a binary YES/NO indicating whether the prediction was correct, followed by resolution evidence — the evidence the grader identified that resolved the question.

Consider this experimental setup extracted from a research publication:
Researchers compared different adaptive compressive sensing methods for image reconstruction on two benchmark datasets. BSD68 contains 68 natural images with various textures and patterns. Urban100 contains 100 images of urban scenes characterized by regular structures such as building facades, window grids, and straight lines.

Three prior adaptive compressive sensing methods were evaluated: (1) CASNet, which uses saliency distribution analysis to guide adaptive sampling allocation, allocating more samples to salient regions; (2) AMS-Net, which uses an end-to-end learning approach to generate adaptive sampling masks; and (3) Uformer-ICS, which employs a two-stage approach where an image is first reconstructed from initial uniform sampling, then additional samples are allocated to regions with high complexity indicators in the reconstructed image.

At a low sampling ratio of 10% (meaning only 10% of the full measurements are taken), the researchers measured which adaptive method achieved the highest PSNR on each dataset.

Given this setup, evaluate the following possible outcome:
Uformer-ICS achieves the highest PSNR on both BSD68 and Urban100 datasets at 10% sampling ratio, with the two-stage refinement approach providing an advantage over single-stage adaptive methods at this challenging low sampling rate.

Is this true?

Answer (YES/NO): NO